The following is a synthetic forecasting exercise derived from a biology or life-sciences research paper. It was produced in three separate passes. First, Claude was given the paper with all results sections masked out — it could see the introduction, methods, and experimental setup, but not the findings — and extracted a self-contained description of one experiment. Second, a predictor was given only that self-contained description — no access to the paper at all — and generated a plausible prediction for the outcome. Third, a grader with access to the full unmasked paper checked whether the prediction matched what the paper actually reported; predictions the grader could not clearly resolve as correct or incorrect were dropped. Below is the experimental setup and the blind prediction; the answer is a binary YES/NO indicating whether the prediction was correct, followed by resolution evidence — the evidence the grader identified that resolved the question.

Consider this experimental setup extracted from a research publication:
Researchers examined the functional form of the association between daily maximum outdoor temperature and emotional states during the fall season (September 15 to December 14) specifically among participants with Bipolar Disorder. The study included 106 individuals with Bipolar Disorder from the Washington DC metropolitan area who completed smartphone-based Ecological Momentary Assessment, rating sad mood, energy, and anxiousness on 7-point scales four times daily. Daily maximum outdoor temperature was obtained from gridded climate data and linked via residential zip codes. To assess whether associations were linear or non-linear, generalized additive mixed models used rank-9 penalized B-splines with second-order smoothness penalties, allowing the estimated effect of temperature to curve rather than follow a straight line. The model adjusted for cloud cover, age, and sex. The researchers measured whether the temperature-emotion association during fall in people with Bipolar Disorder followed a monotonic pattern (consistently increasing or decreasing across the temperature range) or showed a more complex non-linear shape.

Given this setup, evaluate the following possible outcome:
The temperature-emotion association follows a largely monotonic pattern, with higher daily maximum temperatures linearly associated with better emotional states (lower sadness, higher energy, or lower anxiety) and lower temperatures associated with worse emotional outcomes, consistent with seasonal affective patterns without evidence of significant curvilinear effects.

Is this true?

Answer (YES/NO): NO